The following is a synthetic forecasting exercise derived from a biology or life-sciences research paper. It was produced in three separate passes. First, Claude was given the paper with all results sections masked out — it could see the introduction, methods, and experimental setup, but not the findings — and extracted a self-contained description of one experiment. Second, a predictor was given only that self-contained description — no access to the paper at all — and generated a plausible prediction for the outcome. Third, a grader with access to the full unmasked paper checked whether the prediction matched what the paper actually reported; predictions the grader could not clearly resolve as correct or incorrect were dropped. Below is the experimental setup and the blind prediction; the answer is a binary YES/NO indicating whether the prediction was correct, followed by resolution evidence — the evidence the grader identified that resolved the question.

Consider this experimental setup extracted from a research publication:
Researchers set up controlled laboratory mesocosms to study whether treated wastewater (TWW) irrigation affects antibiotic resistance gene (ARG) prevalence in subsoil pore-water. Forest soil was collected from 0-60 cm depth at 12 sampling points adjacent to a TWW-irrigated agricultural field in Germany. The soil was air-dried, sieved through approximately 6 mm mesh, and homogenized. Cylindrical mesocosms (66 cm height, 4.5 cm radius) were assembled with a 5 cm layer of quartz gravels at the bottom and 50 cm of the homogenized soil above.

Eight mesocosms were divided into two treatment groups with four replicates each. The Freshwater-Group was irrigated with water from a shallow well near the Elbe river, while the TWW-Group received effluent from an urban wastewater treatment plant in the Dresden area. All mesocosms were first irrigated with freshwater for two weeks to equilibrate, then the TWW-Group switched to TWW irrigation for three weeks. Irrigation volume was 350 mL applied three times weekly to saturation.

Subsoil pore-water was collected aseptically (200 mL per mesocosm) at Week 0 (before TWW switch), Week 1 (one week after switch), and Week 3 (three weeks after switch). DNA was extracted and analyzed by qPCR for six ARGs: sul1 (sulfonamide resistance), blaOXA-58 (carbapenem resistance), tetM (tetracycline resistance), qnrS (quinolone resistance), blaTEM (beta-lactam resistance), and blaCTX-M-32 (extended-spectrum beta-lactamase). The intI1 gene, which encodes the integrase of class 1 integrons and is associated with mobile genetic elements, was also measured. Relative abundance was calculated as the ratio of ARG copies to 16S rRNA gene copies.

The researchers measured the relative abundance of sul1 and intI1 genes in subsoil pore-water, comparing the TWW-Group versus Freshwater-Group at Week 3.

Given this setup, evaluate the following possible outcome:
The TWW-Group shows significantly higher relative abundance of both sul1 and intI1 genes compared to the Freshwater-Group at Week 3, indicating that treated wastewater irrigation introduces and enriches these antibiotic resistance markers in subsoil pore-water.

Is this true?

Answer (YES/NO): YES